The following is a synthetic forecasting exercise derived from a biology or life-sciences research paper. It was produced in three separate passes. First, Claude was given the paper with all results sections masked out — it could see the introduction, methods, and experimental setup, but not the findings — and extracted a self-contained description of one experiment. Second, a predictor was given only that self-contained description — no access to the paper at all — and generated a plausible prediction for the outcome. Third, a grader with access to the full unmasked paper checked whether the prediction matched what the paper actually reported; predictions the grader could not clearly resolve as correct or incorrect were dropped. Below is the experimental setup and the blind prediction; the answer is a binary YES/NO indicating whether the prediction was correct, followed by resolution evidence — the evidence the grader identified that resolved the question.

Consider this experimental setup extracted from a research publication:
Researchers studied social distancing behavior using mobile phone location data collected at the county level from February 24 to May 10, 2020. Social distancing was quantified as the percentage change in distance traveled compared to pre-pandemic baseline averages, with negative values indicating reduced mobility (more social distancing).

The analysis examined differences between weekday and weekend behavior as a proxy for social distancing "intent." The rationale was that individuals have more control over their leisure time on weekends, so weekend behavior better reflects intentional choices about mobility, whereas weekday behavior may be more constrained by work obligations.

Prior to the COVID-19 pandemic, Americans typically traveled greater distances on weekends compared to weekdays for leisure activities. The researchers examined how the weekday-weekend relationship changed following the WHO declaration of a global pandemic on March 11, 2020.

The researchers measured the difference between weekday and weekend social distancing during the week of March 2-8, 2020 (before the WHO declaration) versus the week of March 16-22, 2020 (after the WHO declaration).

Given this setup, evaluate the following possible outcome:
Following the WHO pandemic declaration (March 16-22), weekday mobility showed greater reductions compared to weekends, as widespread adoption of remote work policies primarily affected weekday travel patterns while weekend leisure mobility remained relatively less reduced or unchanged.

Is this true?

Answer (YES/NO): NO